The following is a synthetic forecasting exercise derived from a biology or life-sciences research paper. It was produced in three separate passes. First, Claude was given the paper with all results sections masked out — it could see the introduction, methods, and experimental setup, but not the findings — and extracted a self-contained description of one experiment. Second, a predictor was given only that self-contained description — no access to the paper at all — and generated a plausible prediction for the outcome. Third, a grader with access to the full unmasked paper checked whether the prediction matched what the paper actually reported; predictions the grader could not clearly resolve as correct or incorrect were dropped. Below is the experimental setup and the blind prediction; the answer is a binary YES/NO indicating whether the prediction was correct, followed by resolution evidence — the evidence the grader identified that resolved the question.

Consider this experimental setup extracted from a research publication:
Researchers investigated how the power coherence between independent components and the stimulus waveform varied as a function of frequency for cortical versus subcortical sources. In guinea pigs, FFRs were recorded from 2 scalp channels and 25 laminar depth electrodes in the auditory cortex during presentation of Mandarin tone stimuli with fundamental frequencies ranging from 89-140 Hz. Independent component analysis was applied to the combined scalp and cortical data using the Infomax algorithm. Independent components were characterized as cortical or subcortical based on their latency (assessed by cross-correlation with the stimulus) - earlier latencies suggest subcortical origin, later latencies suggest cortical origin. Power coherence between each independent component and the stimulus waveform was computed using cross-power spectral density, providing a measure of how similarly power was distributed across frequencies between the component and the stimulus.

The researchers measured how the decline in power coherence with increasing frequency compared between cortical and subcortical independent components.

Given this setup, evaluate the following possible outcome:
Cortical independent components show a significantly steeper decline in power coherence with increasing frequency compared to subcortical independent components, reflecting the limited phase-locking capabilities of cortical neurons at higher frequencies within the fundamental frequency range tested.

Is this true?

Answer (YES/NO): YES